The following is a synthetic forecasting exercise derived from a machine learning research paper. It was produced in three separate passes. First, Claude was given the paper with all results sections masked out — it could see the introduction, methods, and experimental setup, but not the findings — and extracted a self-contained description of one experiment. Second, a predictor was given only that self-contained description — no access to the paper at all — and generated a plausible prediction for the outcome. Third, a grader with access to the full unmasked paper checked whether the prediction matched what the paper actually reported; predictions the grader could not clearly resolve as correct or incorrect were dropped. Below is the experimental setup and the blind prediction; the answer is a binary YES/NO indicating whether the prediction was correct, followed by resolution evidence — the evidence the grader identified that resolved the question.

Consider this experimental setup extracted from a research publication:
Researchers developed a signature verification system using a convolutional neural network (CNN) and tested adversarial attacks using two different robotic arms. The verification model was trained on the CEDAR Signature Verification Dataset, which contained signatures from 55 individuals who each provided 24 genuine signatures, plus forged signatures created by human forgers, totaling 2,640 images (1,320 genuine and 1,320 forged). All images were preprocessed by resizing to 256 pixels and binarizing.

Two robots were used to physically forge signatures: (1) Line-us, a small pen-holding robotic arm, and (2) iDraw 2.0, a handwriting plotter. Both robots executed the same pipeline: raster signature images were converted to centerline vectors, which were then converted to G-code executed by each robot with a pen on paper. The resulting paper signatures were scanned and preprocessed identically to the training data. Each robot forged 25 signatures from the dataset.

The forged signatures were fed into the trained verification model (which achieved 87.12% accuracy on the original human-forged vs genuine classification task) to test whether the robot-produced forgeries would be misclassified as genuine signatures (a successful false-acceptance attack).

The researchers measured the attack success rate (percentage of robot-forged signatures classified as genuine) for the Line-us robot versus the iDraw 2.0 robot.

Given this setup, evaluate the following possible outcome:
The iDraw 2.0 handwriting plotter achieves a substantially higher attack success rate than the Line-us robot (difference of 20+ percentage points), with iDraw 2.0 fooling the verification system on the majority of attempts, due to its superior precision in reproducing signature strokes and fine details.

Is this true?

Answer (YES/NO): NO